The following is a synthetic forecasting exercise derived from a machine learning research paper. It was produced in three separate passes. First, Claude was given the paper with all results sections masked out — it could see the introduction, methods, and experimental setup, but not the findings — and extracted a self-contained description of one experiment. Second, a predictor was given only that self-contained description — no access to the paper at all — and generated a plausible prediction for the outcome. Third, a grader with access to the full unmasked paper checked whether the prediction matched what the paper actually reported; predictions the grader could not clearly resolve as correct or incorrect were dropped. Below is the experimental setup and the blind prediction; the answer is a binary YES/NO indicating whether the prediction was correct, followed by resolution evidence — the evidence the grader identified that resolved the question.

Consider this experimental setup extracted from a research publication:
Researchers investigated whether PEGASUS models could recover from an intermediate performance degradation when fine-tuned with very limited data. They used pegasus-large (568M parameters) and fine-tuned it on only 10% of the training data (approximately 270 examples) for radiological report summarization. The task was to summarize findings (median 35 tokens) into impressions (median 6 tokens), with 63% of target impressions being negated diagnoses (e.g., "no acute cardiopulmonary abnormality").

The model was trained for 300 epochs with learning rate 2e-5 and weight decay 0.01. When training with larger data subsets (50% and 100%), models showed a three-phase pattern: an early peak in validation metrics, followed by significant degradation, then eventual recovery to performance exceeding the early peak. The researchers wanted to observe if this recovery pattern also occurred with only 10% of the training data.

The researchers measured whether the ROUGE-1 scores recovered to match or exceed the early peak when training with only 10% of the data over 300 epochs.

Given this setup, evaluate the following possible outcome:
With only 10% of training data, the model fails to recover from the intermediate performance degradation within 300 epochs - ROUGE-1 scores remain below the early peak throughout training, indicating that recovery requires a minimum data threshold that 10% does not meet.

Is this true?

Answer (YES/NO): YES